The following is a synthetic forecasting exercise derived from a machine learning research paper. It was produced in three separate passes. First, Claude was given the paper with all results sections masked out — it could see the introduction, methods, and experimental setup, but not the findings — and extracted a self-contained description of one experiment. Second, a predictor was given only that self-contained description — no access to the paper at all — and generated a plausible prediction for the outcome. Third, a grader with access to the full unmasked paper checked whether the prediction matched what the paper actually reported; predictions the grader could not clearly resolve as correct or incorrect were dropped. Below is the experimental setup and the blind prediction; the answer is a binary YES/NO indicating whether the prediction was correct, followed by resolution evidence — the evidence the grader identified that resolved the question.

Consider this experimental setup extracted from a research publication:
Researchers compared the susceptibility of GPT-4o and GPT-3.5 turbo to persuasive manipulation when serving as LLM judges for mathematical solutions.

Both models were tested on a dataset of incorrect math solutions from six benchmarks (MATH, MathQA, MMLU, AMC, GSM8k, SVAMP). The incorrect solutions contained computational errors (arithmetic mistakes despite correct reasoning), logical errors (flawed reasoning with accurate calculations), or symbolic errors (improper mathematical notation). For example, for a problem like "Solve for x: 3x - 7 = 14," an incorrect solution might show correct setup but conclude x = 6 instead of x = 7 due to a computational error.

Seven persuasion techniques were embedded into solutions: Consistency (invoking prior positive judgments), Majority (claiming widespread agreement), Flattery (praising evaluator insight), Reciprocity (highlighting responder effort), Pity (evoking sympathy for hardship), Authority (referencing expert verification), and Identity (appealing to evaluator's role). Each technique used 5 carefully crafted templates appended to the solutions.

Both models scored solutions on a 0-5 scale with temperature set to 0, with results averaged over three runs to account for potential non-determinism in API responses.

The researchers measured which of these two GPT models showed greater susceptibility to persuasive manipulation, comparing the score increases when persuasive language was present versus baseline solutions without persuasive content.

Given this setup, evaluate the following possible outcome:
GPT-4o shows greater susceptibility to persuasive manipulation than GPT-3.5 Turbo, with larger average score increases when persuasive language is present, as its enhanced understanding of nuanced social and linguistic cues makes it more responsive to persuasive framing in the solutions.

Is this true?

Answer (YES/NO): NO